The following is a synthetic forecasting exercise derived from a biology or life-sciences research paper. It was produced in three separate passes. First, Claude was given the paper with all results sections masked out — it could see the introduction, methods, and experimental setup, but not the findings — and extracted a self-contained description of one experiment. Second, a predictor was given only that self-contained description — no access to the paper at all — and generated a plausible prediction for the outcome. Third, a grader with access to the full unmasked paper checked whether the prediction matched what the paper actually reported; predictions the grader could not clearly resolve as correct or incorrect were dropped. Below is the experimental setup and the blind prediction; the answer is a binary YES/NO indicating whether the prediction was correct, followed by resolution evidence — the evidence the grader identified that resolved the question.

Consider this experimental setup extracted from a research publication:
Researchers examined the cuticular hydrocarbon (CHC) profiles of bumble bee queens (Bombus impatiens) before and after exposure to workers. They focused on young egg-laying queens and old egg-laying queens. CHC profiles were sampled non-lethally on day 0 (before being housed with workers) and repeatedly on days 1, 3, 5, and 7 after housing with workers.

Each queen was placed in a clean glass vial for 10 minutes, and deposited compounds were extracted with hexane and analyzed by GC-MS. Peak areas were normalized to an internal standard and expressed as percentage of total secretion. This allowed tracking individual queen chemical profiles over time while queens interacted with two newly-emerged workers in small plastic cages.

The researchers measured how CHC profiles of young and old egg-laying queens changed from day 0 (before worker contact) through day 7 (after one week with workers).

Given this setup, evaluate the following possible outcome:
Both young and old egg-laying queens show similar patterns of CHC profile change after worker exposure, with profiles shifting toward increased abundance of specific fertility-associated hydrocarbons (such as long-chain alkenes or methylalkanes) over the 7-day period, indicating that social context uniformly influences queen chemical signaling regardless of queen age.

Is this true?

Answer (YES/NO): NO